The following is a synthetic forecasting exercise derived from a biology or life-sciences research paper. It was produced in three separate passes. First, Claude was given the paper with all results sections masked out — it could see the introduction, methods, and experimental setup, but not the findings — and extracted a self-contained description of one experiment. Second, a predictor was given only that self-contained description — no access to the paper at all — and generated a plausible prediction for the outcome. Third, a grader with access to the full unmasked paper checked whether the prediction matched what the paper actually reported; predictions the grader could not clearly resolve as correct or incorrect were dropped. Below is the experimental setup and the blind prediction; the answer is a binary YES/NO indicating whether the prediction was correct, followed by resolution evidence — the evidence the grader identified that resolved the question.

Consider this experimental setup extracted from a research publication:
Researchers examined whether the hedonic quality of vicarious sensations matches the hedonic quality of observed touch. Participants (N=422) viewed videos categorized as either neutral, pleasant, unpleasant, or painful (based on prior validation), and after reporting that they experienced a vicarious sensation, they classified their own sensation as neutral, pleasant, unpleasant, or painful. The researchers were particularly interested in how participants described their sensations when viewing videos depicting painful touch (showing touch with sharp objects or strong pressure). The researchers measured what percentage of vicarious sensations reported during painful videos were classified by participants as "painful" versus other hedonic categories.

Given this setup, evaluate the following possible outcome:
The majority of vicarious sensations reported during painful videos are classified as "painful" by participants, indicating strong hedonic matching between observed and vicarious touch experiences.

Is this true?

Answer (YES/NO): NO